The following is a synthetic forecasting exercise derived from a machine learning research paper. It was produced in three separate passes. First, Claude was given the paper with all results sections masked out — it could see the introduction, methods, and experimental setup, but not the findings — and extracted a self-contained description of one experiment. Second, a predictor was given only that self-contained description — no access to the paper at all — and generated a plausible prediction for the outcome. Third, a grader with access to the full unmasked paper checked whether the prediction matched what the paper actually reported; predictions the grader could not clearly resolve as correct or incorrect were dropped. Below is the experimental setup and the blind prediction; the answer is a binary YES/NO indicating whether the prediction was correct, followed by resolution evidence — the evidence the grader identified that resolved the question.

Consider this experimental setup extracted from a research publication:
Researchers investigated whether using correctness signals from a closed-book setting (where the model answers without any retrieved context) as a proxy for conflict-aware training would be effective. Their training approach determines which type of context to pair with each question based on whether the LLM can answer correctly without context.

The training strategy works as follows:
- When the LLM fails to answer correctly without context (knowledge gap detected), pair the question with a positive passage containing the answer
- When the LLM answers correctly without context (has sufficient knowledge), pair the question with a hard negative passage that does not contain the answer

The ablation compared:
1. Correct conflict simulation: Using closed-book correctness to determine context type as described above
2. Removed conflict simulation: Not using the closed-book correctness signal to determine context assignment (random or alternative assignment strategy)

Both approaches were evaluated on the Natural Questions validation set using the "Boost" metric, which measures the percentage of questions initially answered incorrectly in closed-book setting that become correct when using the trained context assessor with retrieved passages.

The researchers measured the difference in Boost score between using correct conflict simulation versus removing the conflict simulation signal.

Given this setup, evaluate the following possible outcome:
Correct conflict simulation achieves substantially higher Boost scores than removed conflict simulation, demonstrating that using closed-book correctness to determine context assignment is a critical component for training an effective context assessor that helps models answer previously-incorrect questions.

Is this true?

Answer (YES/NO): YES